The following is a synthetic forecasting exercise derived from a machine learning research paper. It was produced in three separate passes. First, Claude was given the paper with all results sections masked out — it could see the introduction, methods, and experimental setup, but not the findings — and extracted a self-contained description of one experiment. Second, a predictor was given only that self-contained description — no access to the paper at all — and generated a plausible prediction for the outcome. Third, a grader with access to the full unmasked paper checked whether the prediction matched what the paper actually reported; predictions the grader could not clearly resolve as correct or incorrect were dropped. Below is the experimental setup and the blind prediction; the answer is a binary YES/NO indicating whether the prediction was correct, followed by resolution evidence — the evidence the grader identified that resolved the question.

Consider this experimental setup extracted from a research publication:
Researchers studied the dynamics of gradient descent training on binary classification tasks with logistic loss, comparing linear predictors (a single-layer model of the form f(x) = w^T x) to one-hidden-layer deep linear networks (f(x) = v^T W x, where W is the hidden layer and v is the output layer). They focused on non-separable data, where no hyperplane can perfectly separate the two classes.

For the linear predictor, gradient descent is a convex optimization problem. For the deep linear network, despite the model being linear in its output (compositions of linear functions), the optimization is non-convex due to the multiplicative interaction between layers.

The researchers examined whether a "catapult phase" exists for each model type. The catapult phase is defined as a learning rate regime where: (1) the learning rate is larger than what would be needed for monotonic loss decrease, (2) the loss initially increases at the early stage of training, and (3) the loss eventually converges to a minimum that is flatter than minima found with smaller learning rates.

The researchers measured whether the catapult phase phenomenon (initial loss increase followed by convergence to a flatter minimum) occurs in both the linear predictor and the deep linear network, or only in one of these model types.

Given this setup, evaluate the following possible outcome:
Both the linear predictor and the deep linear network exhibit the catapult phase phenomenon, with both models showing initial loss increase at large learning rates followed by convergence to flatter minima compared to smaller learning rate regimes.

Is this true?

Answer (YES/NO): NO